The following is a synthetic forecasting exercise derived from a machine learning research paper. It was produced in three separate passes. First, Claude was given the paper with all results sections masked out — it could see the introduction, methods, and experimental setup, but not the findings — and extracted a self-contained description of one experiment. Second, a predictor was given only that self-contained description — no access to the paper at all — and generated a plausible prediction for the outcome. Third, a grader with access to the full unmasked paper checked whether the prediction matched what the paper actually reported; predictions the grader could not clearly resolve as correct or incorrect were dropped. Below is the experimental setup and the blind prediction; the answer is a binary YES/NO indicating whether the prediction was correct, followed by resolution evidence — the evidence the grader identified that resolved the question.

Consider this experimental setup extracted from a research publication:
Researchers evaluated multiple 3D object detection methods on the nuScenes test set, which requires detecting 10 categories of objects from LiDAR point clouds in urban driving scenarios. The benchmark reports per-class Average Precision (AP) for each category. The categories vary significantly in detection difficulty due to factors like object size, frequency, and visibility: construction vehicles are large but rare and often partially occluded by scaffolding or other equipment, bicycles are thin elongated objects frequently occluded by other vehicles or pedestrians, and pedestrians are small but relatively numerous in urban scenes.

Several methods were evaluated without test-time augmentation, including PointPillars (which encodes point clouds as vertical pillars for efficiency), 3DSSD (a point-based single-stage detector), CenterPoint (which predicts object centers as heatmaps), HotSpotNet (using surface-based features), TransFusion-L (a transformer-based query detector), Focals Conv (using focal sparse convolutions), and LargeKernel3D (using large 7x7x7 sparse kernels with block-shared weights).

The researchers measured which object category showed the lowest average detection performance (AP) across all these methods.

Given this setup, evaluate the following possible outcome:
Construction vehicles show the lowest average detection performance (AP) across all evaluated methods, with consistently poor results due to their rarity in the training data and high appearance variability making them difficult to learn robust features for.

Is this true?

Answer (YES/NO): YES